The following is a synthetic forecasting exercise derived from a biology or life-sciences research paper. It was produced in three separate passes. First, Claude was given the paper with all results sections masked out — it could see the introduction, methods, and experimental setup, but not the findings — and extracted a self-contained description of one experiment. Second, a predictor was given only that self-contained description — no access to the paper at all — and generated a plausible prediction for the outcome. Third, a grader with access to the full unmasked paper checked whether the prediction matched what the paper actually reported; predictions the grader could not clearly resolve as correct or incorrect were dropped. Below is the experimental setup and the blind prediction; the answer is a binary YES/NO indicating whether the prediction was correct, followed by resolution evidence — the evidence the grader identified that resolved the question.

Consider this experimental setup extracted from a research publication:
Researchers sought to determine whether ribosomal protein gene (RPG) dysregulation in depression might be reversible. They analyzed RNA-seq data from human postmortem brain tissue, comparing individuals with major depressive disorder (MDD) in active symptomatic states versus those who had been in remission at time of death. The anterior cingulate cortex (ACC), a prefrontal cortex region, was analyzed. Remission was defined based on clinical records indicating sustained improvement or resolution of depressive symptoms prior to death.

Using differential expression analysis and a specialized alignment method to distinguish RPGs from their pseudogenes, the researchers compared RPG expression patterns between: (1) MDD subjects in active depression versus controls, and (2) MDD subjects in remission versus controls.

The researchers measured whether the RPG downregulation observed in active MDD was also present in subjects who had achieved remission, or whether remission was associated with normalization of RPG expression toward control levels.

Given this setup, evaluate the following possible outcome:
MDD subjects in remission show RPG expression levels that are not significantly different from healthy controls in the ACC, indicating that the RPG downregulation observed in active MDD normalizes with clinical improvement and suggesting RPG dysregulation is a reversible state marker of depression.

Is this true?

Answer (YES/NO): NO